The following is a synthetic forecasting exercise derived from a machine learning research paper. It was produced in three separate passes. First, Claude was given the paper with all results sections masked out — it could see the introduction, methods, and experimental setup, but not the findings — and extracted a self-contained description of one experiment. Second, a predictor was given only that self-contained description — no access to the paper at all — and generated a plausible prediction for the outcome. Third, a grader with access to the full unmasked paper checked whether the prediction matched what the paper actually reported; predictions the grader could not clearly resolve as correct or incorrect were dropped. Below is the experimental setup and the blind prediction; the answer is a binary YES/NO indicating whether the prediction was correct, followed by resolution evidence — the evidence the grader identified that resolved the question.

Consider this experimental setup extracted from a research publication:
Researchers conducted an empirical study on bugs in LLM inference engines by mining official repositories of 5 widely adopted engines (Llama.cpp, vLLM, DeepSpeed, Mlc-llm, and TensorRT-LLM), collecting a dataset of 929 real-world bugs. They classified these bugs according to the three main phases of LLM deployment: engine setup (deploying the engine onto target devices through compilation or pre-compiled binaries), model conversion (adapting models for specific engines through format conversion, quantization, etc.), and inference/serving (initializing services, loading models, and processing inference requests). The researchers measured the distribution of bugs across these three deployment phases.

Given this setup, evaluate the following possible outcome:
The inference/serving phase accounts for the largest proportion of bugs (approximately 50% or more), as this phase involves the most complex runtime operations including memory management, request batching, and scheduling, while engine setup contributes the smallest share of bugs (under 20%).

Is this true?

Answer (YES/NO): NO